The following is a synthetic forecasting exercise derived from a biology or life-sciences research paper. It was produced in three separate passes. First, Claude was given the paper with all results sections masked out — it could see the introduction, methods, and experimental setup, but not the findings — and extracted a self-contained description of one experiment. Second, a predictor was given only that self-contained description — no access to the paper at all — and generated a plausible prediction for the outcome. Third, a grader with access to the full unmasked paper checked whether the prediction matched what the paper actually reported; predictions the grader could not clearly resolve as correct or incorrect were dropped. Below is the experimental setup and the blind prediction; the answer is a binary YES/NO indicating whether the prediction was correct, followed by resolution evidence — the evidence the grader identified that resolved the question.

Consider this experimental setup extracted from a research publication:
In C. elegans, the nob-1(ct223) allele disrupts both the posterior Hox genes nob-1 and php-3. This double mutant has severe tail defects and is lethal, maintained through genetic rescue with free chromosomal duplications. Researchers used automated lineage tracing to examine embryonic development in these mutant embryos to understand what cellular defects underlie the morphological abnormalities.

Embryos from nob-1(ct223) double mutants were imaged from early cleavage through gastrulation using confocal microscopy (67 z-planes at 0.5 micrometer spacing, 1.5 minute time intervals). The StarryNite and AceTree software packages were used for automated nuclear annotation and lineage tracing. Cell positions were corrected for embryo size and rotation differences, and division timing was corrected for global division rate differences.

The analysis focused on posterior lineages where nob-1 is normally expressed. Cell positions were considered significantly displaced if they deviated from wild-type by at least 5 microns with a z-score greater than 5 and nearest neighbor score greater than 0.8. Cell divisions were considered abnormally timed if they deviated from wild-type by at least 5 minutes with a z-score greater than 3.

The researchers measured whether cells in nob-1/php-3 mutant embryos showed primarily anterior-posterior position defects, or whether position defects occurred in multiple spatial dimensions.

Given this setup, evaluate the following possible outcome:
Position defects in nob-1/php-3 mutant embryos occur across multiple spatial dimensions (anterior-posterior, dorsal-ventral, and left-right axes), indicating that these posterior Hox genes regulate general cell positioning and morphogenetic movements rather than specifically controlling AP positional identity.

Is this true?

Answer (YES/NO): YES